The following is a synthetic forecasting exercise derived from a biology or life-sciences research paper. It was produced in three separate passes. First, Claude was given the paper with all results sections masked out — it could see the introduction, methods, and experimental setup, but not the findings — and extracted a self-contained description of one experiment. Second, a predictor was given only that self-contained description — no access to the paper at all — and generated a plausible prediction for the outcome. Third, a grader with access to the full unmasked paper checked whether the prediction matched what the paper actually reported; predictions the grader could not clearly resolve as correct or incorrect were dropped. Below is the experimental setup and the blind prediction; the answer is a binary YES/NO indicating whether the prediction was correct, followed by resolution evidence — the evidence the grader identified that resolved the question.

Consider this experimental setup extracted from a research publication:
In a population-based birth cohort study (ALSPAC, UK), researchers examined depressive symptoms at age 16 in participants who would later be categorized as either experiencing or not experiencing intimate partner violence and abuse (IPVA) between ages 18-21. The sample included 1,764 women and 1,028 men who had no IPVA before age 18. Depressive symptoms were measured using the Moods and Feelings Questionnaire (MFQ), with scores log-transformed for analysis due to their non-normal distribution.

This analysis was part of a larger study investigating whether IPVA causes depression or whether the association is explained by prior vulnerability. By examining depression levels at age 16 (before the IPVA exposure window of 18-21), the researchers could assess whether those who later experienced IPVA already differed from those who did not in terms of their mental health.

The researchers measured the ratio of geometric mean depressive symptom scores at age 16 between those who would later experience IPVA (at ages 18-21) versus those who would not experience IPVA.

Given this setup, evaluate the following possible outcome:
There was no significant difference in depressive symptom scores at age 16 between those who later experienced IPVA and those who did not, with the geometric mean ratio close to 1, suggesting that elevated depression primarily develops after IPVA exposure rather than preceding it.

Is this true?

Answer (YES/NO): NO